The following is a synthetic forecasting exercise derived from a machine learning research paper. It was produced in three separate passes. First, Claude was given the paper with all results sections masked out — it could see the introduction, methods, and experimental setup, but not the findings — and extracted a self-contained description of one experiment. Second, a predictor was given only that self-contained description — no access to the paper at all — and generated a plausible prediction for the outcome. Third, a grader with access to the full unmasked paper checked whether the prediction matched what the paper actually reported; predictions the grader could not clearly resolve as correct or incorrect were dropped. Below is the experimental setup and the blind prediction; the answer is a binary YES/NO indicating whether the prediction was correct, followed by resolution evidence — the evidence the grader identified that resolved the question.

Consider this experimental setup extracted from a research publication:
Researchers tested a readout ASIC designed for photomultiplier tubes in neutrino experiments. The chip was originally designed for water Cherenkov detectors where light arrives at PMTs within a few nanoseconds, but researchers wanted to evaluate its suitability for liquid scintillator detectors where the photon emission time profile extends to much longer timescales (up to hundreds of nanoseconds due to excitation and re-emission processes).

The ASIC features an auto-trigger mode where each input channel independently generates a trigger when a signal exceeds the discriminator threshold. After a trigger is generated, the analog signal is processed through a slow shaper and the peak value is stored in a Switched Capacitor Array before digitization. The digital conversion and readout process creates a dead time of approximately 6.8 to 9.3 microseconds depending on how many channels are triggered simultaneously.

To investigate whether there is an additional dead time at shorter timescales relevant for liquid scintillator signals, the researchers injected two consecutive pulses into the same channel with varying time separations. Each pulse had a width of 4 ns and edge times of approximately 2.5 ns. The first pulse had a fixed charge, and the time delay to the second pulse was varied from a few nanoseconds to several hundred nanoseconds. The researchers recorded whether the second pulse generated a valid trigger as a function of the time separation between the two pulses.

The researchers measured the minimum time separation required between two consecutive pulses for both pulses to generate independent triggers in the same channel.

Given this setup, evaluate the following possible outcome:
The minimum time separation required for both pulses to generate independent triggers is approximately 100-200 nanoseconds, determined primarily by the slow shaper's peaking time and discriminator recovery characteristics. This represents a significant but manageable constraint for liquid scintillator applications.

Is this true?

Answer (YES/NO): NO